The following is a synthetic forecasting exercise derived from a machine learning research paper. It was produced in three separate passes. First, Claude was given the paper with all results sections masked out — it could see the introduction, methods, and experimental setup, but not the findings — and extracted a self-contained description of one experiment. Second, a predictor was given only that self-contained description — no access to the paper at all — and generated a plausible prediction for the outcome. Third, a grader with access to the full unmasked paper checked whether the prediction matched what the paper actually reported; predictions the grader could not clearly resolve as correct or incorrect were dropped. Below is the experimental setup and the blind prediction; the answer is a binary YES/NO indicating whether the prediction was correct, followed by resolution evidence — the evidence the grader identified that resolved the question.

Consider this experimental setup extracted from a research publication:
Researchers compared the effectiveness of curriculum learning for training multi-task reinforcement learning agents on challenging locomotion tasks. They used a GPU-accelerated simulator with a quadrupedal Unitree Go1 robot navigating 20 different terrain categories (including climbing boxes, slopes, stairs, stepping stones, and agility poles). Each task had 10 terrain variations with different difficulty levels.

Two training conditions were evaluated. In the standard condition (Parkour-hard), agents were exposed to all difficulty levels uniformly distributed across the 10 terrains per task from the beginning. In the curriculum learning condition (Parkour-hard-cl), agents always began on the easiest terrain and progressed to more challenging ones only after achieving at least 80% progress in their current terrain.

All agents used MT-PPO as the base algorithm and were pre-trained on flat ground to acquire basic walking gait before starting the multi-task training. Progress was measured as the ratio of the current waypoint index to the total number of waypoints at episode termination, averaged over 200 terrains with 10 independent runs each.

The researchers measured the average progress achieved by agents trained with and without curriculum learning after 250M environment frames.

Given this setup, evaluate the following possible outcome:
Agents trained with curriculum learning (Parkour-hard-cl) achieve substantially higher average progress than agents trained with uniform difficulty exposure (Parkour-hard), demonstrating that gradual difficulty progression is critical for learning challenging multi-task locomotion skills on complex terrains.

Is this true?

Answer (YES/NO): YES